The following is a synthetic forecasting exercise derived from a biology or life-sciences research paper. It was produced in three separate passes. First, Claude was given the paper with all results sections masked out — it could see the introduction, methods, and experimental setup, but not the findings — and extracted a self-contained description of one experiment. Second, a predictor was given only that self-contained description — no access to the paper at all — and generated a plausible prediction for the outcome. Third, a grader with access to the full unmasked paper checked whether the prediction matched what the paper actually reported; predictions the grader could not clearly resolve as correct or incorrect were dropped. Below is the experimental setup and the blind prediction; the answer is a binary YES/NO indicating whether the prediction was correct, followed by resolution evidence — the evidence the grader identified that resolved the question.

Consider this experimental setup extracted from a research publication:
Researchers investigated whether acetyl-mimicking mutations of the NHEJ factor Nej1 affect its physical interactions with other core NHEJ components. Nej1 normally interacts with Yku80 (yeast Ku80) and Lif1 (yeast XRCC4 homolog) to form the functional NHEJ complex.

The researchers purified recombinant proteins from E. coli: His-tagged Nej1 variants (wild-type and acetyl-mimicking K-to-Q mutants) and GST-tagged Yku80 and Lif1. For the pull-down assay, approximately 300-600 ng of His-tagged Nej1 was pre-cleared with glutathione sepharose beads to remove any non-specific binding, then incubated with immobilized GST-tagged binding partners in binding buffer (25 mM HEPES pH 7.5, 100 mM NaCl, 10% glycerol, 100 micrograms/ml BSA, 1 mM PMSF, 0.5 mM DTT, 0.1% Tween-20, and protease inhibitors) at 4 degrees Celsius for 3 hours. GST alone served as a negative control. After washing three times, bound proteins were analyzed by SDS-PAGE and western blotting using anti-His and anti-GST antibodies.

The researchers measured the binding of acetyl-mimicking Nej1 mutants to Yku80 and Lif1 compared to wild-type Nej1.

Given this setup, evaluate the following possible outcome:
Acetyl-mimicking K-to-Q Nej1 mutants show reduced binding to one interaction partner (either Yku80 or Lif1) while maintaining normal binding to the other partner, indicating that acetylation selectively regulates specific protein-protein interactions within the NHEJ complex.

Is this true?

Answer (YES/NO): NO